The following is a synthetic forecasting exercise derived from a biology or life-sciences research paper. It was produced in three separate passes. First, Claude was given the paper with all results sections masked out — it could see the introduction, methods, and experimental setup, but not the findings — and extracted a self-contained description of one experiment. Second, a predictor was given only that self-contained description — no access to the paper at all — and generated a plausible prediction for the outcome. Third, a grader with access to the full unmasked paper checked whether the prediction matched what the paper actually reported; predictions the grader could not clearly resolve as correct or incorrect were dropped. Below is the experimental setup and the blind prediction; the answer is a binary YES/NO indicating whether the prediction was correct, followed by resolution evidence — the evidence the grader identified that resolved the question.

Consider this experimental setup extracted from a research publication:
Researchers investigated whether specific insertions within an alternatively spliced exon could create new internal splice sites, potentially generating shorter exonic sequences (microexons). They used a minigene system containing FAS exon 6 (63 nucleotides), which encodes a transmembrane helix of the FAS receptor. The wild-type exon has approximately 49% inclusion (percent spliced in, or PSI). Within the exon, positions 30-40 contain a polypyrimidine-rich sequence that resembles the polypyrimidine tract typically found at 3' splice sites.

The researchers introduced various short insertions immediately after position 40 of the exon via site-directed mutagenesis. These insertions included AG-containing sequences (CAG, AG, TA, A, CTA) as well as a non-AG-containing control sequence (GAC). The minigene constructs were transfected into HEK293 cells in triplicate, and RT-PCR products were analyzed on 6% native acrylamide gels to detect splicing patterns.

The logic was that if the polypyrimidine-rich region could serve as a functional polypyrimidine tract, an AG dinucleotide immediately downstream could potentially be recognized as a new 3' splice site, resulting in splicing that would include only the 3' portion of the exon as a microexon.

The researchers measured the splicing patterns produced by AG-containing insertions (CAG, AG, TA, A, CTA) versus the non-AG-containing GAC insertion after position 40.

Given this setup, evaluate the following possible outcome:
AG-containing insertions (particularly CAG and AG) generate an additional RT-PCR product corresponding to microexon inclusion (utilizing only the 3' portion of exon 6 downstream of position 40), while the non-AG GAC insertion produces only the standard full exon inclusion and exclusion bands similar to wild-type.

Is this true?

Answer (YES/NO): NO